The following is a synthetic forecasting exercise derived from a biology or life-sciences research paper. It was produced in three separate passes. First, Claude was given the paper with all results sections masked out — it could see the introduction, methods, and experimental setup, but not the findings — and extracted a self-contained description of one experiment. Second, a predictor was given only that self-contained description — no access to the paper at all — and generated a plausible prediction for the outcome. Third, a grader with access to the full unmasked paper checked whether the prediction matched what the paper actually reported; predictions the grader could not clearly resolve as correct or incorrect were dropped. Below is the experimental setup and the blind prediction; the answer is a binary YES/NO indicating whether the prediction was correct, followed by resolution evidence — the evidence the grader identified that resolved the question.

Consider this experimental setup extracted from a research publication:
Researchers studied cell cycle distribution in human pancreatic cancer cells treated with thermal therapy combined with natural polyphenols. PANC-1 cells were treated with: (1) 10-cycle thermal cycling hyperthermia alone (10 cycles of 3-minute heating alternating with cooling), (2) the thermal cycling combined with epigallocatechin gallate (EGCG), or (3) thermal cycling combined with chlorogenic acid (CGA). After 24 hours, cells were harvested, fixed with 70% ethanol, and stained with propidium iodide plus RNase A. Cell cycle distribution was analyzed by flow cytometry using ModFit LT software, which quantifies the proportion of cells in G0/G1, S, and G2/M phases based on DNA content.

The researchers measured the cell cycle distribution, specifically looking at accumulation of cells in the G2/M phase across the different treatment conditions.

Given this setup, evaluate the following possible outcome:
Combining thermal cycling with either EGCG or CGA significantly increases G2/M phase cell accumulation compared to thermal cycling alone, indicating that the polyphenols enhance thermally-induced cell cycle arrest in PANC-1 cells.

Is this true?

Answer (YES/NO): YES